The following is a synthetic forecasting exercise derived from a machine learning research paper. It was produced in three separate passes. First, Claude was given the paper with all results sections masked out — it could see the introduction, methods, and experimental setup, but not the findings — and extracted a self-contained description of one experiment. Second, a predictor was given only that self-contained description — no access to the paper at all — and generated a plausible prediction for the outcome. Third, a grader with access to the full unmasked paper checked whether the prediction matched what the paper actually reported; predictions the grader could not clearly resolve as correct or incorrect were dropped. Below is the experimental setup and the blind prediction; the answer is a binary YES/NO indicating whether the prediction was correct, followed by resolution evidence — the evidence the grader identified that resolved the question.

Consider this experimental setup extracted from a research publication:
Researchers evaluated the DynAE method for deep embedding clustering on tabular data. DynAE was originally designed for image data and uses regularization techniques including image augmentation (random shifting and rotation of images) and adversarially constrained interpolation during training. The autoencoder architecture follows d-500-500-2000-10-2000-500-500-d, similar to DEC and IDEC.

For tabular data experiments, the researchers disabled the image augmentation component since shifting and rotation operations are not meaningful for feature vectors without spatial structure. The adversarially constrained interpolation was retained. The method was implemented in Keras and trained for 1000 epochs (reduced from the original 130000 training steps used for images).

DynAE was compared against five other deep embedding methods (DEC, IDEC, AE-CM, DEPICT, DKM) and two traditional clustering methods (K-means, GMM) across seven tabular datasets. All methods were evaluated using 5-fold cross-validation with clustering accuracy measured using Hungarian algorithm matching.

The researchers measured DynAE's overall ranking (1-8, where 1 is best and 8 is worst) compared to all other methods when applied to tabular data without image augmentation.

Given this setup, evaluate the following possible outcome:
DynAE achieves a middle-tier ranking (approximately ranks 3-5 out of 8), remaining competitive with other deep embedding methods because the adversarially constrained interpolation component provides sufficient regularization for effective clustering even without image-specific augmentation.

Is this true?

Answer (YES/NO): YES